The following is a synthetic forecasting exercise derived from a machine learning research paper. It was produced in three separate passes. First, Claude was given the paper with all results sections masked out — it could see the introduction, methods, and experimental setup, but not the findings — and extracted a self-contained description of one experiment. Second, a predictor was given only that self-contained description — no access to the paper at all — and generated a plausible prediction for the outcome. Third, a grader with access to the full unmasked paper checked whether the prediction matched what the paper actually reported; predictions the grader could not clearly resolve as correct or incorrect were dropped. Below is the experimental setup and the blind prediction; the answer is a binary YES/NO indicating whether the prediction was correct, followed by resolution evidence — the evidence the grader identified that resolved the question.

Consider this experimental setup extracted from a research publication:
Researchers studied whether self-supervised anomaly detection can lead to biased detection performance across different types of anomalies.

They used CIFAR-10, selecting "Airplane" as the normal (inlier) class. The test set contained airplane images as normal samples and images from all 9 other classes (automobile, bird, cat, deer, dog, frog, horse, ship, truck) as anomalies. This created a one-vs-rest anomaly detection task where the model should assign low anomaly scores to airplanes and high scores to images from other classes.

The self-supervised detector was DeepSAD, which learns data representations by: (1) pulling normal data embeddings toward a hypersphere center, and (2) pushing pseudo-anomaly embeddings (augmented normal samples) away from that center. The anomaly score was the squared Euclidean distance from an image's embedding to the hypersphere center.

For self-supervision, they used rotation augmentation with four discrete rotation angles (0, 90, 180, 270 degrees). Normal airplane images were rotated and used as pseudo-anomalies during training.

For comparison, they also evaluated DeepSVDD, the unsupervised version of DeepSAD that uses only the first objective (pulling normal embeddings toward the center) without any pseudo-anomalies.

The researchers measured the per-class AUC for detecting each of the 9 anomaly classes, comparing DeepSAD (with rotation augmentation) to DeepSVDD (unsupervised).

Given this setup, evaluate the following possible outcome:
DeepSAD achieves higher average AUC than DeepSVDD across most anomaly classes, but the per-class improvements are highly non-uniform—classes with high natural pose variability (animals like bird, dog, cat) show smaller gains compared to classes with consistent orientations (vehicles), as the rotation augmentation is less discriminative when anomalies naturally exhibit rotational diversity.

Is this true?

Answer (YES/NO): NO